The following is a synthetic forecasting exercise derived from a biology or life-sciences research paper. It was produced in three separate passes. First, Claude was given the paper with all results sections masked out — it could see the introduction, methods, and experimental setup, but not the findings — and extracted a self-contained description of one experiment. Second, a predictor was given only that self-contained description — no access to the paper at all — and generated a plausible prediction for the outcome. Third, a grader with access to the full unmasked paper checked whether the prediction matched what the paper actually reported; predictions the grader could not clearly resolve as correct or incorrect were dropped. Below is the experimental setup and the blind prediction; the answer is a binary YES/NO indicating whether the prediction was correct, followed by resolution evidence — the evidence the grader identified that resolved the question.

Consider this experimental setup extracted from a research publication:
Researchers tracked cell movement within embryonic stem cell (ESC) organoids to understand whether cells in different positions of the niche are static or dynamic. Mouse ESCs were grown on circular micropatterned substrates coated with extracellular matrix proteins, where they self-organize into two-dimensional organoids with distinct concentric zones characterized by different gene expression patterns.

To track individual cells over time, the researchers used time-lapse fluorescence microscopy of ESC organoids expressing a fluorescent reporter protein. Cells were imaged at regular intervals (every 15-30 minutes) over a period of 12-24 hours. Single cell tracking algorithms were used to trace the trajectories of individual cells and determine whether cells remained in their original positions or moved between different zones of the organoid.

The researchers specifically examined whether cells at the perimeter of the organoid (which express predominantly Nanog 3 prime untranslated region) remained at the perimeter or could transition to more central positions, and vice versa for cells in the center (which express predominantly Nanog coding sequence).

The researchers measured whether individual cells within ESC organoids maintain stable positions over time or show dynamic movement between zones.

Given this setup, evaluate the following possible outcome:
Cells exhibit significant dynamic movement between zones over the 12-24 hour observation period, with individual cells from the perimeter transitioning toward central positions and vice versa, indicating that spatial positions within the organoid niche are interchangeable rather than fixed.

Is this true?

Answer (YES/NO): NO